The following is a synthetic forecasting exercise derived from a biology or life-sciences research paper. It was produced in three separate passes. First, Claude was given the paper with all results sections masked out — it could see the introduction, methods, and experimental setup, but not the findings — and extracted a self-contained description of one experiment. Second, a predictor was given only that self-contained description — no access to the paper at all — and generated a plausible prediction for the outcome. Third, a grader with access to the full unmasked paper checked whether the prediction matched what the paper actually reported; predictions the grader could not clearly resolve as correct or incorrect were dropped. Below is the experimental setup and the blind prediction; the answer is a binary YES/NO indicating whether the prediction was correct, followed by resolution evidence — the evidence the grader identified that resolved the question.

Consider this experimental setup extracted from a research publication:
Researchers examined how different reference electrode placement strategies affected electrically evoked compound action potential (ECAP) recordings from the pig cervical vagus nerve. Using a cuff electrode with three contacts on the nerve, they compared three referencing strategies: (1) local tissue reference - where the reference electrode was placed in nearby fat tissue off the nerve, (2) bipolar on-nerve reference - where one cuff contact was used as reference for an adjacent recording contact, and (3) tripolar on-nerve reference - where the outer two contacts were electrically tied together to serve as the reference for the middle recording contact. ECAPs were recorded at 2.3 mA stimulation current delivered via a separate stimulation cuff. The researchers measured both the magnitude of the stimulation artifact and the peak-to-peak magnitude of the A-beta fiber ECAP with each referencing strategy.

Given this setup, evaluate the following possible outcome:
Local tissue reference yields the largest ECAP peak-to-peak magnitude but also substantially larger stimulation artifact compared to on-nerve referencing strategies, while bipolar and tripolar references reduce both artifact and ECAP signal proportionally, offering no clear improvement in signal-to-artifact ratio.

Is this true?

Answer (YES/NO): NO